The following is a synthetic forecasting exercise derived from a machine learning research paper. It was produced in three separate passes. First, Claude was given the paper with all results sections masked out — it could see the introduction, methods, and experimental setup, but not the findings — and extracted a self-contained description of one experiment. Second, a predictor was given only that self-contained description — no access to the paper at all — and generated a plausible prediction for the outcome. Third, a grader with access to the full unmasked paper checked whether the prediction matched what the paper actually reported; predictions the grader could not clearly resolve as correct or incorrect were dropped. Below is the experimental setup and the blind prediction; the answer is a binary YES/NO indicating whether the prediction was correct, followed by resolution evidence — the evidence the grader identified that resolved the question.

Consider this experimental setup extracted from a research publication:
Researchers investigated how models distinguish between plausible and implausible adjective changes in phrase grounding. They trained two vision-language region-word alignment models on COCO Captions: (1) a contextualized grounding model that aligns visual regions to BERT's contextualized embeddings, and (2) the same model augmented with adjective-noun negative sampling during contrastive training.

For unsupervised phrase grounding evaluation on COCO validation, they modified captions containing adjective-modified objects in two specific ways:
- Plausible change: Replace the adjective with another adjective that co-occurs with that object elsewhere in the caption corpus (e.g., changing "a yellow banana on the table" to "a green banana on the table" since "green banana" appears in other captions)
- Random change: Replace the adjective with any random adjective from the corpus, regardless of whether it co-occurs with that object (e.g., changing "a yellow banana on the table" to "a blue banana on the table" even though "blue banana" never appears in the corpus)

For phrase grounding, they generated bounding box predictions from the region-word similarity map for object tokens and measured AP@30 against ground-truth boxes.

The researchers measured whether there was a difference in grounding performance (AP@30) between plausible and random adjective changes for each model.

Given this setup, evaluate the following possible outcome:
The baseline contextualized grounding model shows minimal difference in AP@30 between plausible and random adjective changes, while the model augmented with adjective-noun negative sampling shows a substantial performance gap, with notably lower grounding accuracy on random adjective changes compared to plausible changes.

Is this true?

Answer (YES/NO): YES